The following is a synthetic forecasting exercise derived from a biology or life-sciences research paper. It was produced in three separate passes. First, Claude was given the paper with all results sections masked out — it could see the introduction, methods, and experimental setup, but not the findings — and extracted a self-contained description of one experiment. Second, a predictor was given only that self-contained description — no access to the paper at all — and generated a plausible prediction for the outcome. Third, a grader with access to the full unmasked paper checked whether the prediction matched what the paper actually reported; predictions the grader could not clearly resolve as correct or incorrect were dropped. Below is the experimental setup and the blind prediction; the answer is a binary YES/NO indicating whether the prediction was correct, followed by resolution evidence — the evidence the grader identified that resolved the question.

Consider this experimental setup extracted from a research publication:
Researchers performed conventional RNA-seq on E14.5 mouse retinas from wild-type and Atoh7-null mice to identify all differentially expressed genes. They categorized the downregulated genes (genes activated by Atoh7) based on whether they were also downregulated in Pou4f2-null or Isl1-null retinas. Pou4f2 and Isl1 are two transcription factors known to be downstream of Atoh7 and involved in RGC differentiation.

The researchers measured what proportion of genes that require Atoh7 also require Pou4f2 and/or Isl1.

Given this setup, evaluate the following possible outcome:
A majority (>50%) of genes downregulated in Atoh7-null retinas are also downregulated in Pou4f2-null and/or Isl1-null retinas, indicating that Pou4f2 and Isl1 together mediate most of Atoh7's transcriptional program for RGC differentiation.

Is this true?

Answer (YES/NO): NO